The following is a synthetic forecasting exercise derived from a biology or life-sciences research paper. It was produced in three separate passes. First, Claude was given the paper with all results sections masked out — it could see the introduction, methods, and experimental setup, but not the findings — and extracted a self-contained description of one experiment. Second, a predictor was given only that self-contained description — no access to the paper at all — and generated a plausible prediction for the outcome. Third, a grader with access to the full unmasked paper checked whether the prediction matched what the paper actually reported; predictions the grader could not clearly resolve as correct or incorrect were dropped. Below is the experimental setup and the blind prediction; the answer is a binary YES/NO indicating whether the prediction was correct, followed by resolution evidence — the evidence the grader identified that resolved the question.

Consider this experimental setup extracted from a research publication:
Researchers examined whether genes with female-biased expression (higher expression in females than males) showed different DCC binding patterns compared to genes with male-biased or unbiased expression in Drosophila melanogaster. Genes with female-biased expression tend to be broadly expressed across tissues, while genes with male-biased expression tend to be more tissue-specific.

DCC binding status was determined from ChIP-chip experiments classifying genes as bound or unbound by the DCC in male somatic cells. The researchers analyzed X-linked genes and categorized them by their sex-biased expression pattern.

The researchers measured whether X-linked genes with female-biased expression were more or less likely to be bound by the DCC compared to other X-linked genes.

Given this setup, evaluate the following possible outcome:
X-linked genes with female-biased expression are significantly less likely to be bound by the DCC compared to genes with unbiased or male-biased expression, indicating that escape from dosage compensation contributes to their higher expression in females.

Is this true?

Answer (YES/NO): NO